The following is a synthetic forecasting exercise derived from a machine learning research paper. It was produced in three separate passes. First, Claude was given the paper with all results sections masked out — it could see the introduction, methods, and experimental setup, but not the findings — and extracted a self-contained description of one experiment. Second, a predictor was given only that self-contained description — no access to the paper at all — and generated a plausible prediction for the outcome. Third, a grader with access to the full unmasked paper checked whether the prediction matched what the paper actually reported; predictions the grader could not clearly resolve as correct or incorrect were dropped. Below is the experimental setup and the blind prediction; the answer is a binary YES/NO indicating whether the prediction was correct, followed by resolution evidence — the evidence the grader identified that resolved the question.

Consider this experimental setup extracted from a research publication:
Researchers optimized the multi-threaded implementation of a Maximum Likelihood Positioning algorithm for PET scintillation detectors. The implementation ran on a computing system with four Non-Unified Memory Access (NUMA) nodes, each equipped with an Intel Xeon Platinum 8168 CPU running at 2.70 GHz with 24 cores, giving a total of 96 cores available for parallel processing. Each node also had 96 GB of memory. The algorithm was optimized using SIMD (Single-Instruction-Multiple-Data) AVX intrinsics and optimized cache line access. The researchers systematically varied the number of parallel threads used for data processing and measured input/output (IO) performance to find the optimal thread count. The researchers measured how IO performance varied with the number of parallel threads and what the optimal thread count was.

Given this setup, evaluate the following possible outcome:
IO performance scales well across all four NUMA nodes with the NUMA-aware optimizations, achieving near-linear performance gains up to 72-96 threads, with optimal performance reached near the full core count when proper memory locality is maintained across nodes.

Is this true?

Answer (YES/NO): NO